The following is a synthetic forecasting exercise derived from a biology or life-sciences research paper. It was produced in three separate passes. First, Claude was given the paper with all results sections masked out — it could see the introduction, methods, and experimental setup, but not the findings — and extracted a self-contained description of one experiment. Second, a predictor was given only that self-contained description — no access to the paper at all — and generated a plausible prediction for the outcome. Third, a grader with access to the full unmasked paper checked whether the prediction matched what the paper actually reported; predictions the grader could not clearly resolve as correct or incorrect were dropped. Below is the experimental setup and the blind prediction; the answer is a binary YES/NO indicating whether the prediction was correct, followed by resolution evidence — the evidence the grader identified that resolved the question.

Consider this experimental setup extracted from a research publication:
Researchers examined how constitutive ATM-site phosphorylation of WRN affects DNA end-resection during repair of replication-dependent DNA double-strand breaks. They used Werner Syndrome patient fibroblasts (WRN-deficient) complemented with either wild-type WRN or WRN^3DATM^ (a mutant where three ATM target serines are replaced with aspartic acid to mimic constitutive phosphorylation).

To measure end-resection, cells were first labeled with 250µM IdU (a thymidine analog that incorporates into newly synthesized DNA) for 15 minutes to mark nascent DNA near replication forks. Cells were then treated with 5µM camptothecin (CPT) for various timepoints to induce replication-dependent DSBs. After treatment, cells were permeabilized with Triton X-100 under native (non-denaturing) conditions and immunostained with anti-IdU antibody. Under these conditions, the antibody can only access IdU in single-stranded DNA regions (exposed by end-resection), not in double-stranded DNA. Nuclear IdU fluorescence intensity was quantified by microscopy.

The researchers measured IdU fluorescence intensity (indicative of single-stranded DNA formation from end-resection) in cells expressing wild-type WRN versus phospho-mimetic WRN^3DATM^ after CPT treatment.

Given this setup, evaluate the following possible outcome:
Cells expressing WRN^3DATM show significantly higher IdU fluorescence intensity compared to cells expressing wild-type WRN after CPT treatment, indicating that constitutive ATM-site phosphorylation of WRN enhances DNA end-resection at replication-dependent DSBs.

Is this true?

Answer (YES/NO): NO